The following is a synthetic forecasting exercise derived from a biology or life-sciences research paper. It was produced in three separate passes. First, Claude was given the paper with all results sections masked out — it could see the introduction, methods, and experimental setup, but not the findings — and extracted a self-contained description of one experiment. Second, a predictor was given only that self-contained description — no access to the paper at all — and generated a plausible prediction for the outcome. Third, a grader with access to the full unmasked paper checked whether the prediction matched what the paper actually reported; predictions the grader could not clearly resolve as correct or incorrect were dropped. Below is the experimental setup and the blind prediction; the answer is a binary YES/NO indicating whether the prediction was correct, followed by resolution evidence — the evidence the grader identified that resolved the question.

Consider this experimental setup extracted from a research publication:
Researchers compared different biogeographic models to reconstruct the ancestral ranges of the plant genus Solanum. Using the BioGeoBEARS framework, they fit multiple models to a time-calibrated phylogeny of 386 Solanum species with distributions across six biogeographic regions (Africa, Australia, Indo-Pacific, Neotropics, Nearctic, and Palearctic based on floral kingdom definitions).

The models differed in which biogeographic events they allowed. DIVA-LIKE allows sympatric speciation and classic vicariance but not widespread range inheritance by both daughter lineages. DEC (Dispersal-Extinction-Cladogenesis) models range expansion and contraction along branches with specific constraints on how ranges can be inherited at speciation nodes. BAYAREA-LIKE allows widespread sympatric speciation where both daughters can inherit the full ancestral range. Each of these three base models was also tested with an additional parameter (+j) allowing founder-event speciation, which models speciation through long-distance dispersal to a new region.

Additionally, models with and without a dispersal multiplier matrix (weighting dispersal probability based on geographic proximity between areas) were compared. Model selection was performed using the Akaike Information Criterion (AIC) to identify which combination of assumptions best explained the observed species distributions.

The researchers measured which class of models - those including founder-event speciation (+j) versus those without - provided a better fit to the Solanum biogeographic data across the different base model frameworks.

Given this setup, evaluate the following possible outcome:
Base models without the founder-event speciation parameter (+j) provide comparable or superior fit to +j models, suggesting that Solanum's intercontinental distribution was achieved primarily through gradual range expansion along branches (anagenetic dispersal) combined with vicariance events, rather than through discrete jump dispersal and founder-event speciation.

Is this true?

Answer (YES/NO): NO